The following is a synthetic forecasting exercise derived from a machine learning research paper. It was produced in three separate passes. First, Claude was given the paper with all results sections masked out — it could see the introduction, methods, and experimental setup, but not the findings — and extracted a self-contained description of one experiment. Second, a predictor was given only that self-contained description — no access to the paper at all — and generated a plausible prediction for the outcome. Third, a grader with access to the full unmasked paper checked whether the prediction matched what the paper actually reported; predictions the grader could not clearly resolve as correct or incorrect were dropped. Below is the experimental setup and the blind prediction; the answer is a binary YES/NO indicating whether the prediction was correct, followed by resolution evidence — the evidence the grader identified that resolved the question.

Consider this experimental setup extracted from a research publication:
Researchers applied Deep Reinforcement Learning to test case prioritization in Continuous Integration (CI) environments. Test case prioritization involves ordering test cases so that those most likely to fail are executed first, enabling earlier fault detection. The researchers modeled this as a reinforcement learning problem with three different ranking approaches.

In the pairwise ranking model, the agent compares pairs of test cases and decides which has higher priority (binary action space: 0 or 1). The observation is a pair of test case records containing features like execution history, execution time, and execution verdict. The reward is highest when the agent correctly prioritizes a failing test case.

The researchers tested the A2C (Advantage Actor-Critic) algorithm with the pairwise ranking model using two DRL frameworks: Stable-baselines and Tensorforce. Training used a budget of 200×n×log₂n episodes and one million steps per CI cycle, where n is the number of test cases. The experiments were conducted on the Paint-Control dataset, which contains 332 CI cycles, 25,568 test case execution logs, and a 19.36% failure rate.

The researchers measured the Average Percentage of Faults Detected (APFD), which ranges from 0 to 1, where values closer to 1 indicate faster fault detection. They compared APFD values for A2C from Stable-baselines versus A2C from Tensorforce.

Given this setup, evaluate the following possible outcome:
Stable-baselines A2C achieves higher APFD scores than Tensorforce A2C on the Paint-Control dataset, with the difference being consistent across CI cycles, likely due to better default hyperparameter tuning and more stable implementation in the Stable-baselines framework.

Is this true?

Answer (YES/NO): NO